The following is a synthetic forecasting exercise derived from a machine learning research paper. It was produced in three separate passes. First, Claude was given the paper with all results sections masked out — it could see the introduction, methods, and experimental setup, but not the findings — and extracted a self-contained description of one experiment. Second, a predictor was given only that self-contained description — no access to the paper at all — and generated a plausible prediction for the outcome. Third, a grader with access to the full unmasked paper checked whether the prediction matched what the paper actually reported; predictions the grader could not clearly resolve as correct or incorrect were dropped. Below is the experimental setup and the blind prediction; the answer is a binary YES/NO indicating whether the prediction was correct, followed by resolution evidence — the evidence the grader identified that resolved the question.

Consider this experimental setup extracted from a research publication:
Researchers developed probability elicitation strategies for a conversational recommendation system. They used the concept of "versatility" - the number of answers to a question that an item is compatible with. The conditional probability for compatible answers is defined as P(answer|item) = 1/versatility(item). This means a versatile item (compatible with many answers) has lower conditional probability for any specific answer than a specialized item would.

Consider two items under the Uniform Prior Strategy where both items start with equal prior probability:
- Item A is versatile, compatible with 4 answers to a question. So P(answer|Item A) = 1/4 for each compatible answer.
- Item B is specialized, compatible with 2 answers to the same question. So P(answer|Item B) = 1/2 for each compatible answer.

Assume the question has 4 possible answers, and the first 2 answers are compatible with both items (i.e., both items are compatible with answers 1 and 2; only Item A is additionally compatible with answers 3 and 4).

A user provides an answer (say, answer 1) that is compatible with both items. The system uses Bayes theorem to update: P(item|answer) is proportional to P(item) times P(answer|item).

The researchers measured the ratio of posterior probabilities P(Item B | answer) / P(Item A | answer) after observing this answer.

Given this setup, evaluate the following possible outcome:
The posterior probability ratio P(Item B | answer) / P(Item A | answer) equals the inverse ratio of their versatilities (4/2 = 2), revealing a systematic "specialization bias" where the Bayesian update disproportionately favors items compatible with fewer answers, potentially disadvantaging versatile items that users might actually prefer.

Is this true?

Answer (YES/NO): YES